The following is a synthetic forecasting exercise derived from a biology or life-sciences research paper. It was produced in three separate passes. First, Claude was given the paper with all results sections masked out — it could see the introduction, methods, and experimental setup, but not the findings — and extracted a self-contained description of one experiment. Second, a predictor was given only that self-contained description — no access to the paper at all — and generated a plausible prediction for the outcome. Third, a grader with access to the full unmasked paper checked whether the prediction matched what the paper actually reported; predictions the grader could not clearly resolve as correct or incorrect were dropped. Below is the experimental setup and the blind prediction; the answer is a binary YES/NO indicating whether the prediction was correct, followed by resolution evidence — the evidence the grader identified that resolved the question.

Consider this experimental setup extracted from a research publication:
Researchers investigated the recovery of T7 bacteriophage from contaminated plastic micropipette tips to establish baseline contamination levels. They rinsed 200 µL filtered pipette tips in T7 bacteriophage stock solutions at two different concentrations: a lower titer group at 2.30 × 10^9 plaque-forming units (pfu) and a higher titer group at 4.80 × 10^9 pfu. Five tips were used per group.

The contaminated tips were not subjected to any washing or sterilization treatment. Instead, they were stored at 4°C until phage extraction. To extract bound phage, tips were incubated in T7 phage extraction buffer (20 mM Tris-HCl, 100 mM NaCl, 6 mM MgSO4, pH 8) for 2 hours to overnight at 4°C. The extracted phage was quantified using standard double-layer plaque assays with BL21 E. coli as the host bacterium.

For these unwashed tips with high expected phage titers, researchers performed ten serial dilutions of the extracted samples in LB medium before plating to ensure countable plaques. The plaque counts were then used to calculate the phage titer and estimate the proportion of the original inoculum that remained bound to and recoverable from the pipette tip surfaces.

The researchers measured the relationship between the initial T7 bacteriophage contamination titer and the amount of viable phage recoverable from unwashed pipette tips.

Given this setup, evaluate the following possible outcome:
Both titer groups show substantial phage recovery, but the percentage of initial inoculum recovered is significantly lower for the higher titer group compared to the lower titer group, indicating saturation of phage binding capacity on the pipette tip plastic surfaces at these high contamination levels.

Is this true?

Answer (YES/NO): NO